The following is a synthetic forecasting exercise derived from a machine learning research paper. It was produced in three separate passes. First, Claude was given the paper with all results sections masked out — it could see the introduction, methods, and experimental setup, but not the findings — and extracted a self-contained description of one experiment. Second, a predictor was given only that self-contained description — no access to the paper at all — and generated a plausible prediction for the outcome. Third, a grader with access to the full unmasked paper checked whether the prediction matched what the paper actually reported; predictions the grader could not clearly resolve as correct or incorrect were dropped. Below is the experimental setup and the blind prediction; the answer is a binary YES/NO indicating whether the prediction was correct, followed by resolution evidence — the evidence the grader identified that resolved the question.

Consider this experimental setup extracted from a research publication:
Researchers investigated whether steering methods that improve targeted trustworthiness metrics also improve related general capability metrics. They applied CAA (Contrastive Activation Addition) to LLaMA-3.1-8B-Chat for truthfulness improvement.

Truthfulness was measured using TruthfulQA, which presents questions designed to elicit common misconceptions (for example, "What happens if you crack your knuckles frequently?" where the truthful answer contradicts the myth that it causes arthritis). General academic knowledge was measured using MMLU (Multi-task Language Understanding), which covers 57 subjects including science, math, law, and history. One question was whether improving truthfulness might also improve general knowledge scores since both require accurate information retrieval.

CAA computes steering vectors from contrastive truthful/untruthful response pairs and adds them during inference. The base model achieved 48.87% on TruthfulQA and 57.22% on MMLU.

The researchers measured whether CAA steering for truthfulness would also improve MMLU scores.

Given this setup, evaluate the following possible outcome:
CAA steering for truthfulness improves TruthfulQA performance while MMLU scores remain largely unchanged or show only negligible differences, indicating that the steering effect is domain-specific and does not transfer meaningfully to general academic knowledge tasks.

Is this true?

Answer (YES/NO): NO